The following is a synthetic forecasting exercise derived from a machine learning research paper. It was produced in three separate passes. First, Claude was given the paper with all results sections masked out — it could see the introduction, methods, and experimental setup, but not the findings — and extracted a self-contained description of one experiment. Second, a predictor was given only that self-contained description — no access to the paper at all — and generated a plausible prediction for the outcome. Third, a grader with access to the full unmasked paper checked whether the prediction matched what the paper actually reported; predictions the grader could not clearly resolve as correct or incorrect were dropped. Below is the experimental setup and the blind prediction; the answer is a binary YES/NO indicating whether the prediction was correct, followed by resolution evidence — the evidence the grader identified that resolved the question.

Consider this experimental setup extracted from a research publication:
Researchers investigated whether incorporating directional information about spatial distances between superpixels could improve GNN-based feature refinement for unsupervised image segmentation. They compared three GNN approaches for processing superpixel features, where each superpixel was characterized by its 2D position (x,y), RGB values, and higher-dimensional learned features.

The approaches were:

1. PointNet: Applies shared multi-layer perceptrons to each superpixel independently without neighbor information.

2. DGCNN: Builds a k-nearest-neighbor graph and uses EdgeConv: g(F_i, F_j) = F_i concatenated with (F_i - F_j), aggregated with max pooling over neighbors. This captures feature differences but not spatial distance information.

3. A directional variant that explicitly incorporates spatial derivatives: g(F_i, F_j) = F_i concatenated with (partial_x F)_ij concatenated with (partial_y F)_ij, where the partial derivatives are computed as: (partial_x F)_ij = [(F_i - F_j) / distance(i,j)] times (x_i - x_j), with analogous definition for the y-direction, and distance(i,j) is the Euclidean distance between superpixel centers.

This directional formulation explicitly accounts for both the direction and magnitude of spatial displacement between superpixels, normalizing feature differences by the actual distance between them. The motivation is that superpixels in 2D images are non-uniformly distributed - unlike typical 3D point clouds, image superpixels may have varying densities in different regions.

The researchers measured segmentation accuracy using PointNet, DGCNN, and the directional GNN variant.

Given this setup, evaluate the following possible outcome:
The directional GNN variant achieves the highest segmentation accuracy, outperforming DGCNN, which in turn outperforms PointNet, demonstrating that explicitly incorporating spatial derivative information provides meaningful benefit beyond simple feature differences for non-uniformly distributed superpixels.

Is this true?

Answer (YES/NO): NO